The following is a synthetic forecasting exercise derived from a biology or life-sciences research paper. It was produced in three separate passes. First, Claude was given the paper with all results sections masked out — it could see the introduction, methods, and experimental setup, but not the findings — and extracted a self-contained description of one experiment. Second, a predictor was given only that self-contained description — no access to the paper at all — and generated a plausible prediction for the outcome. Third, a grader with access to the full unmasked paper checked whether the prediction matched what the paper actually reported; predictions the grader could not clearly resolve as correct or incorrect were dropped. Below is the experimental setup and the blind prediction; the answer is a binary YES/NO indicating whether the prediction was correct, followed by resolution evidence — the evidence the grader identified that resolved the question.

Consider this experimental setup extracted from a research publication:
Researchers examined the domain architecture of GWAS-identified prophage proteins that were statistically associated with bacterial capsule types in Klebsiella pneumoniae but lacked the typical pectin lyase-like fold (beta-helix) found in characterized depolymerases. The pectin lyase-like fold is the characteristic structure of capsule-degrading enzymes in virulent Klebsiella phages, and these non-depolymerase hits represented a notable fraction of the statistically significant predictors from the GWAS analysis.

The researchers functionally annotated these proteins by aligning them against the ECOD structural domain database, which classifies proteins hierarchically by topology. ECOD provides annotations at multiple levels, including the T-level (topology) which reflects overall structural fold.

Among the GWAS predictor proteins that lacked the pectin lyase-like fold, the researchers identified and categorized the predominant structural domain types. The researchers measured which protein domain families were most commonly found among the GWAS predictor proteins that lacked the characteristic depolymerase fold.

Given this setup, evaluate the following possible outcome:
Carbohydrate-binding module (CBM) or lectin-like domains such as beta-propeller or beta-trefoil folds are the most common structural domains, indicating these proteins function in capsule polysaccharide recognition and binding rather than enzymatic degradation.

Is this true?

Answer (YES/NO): NO